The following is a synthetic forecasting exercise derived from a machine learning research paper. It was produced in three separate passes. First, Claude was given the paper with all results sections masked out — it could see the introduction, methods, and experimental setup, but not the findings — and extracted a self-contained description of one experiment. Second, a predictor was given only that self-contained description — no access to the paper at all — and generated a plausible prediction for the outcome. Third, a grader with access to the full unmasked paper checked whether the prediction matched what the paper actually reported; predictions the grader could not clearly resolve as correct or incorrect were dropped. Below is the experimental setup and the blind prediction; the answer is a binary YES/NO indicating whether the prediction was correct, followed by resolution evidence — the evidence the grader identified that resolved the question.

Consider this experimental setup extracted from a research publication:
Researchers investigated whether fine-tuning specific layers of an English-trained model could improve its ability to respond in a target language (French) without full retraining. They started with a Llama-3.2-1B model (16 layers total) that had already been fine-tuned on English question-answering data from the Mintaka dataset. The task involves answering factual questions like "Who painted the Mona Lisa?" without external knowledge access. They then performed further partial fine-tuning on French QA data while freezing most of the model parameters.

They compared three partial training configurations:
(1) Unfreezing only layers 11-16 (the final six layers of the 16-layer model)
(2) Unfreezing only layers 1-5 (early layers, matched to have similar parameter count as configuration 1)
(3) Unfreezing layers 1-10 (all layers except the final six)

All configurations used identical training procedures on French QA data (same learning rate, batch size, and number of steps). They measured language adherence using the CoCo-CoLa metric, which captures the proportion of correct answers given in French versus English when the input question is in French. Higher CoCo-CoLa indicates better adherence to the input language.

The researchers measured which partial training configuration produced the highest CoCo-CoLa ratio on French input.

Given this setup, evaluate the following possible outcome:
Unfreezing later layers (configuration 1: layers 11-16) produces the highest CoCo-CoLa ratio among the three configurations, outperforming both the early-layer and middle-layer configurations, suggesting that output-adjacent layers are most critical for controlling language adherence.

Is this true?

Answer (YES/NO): YES